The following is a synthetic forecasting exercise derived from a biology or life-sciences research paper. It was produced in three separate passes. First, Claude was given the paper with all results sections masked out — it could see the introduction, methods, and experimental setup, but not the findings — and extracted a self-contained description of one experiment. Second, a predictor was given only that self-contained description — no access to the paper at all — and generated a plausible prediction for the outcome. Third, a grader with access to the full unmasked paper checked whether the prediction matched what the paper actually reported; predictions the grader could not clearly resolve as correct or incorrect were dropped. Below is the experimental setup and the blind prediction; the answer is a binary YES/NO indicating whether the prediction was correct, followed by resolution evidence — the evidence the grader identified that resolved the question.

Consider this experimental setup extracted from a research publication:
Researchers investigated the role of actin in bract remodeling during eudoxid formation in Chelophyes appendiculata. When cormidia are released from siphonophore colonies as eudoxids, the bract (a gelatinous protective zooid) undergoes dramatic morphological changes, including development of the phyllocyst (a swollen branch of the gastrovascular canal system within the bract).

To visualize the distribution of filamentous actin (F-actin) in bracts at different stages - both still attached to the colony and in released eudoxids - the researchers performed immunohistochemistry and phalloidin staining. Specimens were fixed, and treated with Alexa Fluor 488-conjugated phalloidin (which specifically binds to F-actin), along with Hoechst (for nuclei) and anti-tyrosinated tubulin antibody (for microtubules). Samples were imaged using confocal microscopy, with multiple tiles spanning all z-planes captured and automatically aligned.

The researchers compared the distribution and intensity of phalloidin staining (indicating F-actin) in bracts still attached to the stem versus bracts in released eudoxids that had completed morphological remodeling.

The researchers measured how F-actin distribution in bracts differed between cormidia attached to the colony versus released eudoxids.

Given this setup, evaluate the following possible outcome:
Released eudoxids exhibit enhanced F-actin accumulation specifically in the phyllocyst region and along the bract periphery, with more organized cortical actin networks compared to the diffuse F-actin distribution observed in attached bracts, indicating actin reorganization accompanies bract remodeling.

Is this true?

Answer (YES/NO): NO